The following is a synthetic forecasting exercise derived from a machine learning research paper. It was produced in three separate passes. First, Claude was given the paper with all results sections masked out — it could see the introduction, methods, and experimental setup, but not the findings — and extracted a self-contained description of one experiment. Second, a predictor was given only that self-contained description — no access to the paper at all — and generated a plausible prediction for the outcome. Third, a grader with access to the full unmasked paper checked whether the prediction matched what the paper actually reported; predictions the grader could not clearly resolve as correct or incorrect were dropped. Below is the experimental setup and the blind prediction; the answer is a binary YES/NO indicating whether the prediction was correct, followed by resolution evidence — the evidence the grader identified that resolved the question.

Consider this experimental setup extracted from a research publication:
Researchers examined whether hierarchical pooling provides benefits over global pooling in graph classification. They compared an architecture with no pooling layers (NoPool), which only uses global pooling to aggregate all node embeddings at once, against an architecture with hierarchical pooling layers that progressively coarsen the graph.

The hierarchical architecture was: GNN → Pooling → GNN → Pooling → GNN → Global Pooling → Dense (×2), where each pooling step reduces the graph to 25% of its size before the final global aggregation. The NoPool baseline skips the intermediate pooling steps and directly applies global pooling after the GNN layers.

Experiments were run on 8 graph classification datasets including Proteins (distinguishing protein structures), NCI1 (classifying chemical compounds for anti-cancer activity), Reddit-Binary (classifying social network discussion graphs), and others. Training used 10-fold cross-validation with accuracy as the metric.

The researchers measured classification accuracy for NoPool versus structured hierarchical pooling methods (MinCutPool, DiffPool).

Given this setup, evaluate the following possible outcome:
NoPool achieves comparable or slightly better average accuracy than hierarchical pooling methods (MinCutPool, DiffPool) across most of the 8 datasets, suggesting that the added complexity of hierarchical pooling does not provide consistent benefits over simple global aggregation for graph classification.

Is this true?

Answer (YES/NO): NO